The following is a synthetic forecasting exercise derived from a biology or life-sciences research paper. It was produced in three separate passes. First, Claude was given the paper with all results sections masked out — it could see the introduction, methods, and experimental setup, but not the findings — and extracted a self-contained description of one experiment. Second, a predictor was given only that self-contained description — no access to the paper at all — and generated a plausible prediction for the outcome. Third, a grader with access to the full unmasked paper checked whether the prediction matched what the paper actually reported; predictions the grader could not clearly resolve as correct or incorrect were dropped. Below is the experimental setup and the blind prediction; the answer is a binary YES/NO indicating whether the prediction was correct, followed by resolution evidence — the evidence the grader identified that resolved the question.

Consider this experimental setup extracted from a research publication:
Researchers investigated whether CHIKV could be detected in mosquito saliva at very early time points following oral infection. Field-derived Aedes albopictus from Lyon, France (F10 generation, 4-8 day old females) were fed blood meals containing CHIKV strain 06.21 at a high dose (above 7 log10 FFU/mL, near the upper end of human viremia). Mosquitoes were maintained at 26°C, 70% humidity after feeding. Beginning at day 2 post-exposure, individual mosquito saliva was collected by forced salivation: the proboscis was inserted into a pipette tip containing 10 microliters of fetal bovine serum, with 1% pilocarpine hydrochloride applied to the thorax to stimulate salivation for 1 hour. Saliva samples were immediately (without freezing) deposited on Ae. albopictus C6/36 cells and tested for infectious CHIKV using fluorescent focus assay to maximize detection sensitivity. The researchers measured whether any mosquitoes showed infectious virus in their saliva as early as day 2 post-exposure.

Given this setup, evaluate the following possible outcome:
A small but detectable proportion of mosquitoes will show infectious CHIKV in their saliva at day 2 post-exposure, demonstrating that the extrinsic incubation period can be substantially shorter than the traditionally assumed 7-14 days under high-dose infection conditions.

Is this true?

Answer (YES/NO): YES